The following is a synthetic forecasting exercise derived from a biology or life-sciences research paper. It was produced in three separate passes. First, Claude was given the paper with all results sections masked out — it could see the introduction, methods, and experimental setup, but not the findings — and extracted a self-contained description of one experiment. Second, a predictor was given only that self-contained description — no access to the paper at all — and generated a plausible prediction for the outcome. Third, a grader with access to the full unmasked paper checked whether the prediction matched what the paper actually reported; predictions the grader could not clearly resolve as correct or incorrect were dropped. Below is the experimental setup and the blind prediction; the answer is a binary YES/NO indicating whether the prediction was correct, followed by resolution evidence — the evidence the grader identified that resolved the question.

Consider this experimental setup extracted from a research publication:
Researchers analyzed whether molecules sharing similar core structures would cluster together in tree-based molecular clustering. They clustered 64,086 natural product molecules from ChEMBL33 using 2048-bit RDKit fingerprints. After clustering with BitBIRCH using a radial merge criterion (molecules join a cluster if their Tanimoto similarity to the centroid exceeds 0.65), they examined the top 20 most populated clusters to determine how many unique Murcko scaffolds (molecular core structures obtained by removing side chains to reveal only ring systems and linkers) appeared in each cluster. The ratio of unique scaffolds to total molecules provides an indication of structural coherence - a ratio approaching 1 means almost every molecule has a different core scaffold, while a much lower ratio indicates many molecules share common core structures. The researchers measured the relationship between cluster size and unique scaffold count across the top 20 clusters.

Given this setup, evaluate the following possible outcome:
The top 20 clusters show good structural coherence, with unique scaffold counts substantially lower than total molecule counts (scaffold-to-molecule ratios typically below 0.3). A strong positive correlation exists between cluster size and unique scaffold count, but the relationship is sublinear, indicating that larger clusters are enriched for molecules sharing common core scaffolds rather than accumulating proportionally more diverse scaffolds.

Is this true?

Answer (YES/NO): NO